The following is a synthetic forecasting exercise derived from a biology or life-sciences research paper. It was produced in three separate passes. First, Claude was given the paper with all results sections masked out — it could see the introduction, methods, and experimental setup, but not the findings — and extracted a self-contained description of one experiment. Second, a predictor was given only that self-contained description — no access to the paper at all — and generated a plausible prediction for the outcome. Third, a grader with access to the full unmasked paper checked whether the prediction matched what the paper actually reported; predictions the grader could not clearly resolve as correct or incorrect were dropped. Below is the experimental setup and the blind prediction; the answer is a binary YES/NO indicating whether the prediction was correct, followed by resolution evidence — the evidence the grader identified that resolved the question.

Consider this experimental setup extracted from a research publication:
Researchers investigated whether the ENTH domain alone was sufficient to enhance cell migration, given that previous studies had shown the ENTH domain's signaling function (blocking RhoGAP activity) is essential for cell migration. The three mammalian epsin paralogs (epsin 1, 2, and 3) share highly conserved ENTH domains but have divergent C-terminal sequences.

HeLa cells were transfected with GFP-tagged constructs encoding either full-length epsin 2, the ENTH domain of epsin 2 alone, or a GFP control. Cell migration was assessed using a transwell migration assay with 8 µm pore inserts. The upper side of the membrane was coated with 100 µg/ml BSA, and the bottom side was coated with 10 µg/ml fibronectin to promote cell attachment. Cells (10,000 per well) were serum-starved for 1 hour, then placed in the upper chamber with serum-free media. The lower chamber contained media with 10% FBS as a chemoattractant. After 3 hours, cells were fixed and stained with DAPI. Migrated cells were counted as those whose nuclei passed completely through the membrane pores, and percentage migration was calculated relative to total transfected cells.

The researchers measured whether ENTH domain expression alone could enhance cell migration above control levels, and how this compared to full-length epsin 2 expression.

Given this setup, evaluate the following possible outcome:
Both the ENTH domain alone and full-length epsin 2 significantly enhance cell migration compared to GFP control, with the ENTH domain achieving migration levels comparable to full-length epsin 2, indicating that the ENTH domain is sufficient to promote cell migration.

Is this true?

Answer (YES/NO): NO